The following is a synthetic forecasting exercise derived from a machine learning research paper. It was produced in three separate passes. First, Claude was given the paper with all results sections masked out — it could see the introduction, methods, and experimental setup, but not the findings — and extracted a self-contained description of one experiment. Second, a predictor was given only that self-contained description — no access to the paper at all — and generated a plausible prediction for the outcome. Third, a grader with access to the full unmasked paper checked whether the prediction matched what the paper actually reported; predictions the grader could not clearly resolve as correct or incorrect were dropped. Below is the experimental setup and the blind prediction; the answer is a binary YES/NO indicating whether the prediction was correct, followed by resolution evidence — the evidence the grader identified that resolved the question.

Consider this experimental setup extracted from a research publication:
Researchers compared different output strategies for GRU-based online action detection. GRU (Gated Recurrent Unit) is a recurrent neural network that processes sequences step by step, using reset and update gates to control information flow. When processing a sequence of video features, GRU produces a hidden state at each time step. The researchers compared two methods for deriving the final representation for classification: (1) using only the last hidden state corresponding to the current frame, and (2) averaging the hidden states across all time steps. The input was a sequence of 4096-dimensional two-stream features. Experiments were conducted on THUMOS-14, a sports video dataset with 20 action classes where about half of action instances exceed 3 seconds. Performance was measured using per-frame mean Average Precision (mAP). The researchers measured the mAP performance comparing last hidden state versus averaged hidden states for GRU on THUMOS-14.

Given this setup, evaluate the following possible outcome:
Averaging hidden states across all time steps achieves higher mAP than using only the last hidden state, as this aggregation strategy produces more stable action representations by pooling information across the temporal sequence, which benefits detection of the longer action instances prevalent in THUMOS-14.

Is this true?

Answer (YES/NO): NO